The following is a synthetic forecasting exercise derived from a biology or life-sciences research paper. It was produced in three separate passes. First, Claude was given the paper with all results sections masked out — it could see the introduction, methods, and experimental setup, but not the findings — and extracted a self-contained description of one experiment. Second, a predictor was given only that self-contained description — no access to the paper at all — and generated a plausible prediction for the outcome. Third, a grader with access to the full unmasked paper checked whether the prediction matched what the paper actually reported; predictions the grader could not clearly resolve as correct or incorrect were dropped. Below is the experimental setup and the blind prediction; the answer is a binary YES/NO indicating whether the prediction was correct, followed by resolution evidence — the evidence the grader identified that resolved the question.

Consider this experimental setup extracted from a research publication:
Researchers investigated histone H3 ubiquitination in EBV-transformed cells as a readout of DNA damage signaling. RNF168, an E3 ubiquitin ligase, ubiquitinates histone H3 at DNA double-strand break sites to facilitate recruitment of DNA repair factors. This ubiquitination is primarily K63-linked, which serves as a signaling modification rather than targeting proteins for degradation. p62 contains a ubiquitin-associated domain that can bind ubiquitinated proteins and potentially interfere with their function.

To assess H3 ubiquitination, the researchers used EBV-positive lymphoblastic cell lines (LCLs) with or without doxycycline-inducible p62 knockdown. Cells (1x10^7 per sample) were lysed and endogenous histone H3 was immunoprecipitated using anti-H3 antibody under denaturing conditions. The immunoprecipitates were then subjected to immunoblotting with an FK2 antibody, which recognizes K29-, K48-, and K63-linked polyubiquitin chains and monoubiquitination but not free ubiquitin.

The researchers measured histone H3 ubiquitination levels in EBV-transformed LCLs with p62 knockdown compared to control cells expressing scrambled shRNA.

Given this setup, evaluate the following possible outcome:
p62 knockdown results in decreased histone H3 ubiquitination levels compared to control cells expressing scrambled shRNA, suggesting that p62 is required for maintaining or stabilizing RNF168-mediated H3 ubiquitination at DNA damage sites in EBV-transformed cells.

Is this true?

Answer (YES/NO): NO